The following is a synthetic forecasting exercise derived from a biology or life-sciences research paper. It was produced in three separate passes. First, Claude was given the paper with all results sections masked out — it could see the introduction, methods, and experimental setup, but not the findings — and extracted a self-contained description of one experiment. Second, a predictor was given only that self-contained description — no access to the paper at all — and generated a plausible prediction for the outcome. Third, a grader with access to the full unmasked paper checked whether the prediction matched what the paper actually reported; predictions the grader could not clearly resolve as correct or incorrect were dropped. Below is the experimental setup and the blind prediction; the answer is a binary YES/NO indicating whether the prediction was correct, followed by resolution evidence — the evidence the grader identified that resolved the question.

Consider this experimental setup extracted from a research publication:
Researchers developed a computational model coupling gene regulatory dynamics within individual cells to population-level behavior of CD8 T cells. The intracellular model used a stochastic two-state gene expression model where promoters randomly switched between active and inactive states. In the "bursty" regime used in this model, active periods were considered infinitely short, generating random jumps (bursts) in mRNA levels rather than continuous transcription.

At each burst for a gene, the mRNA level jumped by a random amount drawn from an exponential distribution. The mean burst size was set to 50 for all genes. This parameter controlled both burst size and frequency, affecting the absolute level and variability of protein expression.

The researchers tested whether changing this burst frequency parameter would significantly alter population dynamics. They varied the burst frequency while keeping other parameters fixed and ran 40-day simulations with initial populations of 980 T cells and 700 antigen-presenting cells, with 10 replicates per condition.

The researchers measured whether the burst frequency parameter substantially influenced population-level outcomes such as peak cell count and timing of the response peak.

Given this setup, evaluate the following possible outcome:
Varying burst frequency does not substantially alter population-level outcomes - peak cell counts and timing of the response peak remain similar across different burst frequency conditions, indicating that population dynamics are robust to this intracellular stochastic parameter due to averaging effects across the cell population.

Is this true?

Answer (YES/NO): YES